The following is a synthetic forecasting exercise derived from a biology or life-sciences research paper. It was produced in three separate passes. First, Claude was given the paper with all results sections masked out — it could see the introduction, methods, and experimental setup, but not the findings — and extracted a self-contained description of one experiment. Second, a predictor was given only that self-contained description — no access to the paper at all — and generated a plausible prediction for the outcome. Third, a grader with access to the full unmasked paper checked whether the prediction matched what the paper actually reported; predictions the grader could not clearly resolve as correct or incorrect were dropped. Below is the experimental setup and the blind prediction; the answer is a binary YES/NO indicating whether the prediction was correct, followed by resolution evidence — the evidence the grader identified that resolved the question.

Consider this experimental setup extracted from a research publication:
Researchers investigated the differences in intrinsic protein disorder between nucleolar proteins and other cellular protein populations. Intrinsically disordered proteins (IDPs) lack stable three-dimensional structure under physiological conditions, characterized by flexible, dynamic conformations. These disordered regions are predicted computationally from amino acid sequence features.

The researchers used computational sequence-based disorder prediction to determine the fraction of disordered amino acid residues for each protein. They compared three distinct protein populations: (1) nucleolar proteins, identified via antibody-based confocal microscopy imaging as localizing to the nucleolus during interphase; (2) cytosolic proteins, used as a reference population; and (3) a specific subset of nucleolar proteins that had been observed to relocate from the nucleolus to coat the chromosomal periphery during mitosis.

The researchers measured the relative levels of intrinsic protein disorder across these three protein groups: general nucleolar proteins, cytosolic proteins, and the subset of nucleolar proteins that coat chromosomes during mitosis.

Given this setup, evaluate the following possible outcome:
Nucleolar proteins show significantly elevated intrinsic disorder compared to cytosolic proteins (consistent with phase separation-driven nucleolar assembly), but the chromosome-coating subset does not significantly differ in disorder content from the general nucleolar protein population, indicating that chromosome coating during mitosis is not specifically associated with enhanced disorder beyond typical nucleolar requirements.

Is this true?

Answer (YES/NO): NO